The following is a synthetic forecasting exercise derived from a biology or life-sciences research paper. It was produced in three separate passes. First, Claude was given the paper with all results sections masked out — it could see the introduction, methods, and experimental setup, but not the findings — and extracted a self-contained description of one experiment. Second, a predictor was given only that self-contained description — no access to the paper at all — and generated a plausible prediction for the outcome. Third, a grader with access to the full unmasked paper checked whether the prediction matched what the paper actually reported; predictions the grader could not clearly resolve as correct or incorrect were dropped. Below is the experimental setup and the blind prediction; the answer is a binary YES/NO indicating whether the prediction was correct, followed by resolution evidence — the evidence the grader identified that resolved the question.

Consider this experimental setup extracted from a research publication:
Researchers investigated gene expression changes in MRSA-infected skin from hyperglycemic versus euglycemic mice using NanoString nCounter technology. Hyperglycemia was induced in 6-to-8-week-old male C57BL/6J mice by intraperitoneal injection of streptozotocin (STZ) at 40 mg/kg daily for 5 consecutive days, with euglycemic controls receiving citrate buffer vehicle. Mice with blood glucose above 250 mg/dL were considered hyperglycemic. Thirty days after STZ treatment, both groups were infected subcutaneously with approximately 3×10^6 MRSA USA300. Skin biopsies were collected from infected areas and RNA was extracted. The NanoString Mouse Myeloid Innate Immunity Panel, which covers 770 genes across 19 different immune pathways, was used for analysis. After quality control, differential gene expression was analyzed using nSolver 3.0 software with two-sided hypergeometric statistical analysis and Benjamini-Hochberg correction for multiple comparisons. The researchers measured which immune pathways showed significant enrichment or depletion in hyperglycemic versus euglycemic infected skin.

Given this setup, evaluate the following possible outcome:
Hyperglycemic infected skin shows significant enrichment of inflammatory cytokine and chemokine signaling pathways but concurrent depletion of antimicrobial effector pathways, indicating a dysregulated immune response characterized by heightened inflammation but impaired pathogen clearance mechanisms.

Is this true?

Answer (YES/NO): NO